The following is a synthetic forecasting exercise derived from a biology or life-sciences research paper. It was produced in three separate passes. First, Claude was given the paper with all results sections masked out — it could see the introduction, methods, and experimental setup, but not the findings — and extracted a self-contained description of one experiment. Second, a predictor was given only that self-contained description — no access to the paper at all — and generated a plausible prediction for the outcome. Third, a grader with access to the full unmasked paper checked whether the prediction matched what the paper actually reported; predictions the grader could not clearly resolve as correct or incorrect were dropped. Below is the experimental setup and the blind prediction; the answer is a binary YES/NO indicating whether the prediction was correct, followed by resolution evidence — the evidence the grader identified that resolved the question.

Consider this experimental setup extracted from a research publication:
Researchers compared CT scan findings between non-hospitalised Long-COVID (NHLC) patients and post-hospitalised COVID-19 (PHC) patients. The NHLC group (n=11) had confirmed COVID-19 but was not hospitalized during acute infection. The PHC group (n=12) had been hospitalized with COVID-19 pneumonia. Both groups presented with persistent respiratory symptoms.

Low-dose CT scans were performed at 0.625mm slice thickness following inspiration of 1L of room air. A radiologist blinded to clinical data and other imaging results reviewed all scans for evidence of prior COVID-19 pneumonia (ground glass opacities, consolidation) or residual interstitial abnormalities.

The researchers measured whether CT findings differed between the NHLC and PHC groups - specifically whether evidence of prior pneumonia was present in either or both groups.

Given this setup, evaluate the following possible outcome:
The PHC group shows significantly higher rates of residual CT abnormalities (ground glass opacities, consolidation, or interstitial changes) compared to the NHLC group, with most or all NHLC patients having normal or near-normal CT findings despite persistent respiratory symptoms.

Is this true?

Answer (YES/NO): YES